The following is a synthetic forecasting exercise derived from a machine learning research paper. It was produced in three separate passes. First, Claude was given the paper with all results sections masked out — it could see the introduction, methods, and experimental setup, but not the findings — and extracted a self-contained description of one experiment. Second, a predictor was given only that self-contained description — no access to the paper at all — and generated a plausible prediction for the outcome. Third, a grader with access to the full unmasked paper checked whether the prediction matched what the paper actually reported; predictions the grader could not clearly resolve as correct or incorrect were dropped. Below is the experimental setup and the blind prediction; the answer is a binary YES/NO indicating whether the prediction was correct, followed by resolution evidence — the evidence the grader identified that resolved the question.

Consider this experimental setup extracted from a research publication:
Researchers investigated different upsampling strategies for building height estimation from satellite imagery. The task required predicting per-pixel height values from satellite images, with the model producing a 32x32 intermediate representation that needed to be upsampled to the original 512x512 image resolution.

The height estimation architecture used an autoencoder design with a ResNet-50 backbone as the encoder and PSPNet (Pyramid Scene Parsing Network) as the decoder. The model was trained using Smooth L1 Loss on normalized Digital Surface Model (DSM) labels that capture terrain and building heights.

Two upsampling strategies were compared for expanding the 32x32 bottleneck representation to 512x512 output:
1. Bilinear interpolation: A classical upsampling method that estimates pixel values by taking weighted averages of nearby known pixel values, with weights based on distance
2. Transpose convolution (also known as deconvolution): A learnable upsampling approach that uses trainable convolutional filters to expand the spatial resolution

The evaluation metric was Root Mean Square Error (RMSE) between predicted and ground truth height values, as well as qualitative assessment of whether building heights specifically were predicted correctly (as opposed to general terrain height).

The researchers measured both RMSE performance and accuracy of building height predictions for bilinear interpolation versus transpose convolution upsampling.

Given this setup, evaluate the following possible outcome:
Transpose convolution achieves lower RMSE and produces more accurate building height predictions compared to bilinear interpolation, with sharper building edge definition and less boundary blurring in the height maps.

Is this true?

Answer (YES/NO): NO